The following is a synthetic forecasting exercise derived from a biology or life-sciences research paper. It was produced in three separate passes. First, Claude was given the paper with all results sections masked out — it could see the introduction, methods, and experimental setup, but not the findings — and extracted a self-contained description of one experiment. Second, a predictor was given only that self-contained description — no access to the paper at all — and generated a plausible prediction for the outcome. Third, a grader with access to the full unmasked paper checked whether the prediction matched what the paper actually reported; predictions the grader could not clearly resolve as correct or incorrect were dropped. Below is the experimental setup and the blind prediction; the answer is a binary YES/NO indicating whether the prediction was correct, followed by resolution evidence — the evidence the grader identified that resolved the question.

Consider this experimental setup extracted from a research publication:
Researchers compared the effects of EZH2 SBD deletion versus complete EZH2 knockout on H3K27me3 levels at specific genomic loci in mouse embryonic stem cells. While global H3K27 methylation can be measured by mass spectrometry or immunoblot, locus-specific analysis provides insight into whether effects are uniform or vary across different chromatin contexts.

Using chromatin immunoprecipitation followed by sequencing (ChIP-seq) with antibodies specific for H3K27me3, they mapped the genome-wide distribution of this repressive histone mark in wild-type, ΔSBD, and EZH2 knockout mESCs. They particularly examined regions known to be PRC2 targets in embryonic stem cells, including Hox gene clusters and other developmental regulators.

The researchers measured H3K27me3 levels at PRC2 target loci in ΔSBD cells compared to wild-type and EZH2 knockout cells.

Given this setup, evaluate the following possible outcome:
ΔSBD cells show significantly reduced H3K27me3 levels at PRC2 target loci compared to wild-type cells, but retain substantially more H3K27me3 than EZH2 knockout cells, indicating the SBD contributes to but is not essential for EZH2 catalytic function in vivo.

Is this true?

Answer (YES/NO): NO